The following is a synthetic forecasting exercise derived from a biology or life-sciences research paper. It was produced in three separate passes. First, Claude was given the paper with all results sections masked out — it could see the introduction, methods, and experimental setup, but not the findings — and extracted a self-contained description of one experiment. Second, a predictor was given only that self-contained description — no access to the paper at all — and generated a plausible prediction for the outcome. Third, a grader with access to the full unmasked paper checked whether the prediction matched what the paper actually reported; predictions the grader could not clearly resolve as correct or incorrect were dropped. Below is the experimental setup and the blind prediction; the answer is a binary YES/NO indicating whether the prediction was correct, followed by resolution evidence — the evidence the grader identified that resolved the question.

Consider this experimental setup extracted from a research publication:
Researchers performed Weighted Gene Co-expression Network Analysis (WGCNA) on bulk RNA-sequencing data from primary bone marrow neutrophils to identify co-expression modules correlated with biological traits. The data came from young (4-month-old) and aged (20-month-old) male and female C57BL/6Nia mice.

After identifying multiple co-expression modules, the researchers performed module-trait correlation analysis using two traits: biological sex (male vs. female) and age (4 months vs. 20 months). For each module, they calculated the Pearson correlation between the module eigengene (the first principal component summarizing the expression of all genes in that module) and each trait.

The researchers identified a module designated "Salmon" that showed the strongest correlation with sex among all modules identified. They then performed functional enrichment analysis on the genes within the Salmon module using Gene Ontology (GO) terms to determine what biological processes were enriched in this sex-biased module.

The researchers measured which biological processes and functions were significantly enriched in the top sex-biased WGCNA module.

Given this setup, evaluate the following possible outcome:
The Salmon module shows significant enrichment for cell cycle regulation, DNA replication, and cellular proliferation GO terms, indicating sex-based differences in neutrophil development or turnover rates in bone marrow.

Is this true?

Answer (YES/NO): NO